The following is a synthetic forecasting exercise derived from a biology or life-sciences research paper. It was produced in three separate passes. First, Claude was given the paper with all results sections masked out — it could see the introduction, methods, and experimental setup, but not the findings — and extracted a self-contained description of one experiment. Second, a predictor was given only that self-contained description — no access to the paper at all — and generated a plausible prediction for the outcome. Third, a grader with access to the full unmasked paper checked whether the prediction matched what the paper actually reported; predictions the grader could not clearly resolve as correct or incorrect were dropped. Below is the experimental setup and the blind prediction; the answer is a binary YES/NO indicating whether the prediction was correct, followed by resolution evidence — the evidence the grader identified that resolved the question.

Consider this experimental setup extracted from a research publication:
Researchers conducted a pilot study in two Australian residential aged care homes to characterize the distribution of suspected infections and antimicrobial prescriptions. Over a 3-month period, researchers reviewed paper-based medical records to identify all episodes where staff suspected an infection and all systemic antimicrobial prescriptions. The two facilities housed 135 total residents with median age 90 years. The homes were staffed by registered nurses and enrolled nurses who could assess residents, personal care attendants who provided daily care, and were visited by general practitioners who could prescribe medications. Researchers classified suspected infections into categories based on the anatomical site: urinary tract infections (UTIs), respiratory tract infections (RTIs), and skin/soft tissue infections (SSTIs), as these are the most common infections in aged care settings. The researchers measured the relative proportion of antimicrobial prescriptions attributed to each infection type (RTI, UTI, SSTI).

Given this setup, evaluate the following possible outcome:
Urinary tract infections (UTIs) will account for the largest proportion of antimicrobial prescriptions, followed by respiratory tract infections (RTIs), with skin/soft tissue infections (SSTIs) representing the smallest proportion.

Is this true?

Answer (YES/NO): NO